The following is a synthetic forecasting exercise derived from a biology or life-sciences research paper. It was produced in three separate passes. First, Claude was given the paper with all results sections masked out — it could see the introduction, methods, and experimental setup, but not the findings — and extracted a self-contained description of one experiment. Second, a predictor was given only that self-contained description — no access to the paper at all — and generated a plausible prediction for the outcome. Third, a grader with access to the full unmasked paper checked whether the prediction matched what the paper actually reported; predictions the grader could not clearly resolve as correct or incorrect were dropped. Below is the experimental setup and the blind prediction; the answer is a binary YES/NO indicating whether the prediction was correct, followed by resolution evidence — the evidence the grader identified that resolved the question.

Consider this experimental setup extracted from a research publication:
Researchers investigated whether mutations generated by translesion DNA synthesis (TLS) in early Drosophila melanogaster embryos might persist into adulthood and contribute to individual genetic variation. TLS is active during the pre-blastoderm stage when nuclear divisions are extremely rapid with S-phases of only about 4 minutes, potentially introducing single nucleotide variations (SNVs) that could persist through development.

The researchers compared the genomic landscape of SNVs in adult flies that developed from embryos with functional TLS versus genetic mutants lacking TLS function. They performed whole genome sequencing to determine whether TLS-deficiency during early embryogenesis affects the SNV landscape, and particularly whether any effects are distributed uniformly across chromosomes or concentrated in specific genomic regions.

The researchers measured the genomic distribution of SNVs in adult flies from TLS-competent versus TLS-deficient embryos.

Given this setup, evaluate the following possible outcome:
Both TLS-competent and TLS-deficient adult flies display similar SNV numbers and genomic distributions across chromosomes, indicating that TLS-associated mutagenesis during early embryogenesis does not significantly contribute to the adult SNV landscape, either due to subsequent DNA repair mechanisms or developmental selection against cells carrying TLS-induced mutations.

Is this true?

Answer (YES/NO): NO